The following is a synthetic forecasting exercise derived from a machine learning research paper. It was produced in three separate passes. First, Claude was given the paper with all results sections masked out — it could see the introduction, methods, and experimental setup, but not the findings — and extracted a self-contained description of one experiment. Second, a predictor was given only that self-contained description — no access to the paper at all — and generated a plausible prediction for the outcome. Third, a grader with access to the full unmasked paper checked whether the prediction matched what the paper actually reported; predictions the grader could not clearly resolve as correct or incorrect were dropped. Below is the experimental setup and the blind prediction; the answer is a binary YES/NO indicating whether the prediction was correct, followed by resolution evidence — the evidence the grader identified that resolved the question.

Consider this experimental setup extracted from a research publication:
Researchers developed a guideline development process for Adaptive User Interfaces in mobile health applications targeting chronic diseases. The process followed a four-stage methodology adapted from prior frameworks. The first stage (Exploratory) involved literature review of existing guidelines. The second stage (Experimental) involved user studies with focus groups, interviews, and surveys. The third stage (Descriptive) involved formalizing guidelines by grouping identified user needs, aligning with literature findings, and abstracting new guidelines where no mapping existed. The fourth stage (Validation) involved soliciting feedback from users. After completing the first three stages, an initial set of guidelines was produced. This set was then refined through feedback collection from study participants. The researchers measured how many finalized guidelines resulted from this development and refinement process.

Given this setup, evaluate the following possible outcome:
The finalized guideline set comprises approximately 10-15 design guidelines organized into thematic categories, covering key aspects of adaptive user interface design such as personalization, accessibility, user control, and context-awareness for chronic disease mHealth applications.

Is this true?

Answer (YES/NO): NO